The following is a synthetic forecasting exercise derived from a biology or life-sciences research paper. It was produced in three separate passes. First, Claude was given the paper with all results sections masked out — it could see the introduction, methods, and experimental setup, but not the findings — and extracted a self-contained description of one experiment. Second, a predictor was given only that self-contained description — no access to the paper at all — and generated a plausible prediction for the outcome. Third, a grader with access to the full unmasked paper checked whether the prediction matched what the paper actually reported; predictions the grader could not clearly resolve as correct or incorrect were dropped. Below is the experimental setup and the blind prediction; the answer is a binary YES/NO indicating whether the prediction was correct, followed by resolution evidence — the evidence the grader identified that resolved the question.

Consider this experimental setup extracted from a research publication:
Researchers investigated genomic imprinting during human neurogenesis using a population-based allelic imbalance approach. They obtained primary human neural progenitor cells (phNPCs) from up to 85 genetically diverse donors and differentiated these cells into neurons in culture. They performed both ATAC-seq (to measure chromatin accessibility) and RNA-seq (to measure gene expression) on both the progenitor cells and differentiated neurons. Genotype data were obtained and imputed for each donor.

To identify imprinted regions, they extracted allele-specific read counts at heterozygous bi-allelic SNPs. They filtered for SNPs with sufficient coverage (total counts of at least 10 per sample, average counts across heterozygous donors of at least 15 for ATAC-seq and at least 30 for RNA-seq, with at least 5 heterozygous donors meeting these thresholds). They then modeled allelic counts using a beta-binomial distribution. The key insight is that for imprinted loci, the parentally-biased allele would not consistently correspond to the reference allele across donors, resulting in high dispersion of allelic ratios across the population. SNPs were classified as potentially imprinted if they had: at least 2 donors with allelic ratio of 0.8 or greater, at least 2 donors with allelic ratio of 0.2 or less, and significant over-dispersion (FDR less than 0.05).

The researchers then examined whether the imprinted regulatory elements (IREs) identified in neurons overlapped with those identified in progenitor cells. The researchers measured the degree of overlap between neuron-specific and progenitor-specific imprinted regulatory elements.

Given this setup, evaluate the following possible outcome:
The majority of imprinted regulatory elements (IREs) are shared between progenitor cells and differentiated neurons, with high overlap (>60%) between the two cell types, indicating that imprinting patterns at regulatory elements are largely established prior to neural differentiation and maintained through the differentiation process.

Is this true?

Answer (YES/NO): NO